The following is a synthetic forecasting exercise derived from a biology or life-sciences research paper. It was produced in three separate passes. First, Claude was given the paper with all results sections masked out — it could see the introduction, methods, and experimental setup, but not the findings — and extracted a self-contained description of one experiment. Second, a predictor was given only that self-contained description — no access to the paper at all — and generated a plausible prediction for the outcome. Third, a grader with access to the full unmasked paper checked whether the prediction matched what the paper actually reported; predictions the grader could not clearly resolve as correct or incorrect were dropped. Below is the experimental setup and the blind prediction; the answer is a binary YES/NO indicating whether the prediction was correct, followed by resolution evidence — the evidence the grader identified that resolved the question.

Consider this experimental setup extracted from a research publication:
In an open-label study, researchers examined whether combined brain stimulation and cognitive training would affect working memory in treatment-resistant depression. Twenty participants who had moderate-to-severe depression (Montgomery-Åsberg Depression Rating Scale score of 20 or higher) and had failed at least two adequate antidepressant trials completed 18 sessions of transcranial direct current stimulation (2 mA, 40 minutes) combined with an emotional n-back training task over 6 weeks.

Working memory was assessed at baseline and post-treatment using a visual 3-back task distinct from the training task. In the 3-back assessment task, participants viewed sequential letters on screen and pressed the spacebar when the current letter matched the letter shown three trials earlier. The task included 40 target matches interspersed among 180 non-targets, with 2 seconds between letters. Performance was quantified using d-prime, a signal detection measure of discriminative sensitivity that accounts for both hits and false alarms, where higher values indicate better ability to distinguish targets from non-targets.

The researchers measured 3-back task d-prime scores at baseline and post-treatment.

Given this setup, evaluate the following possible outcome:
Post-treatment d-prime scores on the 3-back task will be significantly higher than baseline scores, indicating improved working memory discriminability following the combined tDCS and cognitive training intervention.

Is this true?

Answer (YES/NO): YES